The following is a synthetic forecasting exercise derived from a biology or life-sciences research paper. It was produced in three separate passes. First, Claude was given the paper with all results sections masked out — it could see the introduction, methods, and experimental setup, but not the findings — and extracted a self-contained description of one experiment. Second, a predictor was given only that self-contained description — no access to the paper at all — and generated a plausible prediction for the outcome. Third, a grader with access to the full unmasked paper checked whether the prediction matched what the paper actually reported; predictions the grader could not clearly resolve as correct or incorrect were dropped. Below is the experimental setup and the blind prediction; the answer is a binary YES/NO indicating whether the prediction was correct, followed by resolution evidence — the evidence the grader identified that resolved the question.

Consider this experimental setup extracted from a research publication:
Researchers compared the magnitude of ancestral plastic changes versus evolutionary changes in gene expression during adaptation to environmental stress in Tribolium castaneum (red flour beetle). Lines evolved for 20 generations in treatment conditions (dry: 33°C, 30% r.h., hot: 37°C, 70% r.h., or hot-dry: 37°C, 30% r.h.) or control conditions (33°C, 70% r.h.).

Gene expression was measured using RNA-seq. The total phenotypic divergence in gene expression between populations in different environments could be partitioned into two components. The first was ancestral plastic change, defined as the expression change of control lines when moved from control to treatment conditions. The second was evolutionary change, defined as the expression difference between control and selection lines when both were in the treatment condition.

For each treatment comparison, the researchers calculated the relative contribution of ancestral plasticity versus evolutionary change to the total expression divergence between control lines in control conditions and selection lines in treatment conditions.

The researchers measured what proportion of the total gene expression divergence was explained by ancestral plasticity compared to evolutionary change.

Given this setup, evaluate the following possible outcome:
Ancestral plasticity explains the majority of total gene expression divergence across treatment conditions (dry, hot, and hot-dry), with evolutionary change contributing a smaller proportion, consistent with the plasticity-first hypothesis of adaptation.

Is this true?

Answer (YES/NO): NO